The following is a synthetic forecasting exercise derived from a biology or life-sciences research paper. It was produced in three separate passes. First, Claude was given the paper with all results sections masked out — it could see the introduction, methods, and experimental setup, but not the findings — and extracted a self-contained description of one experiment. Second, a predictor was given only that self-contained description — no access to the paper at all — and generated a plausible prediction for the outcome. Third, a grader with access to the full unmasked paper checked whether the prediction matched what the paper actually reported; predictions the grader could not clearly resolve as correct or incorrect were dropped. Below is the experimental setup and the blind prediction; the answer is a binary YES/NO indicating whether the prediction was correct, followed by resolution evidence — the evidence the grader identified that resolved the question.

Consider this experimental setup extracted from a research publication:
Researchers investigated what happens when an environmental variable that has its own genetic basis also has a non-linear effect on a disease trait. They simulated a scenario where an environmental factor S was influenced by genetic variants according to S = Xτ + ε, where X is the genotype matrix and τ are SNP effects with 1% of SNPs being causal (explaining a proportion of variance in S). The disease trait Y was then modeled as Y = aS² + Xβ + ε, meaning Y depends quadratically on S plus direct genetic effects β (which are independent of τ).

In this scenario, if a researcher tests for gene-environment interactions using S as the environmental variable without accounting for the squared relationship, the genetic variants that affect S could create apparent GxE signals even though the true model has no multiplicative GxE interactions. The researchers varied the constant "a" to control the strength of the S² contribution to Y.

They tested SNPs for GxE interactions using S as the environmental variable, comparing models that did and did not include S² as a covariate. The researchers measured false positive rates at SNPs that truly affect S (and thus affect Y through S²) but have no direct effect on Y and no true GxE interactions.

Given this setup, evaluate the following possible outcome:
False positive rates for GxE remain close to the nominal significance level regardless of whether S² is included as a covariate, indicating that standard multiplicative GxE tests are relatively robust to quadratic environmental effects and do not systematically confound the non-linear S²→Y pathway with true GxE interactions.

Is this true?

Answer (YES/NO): NO